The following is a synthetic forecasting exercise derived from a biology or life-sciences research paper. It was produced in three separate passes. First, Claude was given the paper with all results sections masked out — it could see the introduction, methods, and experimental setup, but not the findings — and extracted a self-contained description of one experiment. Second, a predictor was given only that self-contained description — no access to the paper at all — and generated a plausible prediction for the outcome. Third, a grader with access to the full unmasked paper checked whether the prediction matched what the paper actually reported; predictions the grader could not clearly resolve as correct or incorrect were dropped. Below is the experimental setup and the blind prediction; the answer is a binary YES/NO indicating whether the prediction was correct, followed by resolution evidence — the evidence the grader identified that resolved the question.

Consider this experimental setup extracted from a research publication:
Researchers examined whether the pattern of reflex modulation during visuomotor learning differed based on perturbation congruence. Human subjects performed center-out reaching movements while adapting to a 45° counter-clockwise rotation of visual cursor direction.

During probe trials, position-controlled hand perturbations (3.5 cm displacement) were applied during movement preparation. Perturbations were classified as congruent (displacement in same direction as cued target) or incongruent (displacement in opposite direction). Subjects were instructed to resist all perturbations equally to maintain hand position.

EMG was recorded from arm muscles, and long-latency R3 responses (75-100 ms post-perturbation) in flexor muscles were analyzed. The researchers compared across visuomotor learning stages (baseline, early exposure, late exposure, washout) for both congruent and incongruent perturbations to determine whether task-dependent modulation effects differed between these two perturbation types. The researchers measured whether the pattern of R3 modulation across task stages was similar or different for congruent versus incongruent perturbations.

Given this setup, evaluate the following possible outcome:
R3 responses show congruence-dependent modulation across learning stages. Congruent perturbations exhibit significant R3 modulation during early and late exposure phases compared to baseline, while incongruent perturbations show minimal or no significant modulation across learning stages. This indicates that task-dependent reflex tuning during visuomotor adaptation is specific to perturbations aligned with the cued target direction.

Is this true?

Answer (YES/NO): NO